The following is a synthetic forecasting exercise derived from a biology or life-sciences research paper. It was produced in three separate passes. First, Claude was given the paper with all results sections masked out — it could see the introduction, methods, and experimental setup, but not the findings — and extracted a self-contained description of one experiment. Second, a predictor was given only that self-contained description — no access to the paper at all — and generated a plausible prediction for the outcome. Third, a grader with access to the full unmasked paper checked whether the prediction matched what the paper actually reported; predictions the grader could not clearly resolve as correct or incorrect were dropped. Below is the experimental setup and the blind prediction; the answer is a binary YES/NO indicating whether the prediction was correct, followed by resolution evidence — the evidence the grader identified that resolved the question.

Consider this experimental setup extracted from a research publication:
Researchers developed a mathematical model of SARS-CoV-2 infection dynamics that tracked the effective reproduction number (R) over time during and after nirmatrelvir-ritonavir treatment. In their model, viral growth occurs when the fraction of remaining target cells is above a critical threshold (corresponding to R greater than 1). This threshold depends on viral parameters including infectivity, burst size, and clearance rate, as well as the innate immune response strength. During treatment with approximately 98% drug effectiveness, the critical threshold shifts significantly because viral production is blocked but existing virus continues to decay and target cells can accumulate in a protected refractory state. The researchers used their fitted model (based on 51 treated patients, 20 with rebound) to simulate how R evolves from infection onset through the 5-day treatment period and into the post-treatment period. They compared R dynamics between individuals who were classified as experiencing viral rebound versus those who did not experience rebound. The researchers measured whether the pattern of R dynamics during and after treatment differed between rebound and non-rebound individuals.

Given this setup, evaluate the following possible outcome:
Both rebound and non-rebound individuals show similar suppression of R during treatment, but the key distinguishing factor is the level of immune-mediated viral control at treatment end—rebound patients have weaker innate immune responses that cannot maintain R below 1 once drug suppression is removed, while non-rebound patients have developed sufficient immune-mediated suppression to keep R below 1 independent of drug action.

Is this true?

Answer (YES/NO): NO